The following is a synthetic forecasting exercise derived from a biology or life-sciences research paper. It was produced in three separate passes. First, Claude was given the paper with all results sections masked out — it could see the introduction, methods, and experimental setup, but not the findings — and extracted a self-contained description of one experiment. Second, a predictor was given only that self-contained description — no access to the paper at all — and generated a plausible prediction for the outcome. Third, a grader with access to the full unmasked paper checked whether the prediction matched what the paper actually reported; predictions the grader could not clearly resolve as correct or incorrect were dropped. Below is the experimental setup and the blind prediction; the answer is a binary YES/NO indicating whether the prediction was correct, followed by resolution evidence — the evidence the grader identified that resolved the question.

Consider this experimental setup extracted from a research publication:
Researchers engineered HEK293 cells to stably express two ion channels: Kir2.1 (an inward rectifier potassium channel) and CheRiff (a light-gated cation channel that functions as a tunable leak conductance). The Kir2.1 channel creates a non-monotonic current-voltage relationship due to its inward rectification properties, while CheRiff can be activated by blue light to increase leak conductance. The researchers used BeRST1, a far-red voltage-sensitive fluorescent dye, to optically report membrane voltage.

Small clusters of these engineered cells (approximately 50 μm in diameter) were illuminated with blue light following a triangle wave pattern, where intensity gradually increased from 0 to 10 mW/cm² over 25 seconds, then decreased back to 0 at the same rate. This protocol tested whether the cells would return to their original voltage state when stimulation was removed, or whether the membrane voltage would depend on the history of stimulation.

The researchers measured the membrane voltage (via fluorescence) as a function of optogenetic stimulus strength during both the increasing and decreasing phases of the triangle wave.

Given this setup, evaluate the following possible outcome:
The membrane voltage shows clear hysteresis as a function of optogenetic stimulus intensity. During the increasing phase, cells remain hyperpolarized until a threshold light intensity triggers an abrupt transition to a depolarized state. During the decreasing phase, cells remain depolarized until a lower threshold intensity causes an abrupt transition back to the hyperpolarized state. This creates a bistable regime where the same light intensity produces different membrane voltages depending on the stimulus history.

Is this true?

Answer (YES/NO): YES